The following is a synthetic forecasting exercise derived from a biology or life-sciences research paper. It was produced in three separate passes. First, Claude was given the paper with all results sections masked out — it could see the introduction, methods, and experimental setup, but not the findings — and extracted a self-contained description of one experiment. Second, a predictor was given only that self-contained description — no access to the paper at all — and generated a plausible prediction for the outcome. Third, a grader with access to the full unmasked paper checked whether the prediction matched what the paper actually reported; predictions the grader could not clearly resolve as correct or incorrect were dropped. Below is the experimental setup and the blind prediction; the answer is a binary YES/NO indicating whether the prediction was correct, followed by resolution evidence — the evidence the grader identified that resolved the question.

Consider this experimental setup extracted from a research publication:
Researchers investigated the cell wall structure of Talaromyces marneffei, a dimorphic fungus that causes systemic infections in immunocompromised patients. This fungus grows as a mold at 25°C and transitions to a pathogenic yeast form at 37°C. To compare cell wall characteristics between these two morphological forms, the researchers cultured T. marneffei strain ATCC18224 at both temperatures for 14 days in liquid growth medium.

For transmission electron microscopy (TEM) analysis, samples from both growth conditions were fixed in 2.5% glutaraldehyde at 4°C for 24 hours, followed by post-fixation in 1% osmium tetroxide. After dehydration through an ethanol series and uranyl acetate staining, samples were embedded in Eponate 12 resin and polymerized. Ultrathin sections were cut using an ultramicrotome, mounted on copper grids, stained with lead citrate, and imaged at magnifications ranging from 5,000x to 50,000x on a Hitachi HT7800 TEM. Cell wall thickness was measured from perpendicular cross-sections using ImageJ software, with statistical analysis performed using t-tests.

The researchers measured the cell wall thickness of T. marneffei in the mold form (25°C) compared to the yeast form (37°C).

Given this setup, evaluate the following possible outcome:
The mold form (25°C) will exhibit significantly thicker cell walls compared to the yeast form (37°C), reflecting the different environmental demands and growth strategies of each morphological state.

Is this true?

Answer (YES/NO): NO